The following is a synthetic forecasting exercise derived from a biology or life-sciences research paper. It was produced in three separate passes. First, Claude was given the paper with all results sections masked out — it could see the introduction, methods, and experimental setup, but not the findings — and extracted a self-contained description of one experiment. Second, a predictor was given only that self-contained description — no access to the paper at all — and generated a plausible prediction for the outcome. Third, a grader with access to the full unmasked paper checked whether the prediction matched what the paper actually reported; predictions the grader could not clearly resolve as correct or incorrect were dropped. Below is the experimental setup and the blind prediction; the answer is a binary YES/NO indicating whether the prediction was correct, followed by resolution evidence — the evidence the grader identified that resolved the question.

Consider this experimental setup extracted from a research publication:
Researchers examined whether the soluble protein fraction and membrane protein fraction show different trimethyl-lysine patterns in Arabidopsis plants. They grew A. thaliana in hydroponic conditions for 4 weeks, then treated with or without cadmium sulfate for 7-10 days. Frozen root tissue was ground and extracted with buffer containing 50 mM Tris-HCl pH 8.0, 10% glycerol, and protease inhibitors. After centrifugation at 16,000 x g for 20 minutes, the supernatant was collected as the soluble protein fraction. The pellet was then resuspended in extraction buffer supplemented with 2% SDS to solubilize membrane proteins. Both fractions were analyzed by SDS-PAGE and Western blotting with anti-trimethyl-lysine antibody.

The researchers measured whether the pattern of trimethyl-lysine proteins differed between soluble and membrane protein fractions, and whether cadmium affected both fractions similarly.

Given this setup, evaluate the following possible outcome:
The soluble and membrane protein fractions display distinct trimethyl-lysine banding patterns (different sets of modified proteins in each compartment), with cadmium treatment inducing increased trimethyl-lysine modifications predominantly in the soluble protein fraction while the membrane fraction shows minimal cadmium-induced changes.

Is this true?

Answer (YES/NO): YES